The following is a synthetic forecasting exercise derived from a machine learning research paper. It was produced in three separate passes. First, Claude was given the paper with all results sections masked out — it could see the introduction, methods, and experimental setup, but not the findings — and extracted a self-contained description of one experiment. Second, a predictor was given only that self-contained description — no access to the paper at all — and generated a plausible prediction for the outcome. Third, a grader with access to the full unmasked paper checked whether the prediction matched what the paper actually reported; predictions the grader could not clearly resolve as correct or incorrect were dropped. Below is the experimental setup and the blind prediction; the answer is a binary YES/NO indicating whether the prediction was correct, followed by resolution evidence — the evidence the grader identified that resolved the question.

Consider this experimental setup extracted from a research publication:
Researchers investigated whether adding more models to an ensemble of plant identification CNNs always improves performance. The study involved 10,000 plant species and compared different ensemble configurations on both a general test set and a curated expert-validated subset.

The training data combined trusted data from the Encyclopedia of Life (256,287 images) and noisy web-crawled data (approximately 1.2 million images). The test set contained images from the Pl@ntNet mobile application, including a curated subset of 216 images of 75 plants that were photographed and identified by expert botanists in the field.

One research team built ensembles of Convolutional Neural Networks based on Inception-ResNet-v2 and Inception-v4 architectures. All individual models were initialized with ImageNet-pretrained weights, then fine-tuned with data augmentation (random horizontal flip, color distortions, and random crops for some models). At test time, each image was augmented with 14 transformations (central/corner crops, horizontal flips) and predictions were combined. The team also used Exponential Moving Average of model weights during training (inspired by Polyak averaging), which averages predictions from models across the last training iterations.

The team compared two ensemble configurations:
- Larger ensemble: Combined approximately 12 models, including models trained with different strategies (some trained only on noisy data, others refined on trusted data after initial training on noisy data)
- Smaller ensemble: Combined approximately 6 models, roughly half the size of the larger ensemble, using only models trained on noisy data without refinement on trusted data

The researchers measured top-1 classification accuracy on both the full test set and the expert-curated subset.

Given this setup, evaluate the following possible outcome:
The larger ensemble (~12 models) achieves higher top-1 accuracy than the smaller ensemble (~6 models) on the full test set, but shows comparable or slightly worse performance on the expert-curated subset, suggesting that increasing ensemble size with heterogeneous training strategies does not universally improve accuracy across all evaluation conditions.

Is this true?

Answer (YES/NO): YES